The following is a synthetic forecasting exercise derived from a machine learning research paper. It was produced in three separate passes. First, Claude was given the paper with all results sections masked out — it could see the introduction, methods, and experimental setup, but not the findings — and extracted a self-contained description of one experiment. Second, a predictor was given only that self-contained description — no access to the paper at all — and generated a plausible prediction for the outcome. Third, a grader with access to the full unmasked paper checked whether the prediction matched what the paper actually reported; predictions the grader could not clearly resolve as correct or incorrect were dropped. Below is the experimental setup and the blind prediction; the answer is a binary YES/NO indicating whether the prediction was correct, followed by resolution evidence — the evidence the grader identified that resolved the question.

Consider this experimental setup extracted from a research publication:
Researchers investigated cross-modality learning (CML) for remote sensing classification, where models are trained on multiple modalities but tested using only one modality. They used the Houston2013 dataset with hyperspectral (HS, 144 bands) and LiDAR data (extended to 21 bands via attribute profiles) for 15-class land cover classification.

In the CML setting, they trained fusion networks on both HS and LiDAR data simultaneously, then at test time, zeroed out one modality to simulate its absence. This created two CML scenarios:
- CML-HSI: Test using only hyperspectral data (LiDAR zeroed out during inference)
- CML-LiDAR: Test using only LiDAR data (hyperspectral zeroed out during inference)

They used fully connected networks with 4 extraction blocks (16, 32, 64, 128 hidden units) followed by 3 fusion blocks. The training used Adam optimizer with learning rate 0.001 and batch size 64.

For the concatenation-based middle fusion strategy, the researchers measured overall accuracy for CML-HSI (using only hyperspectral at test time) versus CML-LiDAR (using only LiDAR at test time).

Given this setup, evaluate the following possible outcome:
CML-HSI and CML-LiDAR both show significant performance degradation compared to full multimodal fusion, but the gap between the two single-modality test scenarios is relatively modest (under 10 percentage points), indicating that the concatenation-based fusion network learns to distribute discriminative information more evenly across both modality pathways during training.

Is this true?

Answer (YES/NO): NO